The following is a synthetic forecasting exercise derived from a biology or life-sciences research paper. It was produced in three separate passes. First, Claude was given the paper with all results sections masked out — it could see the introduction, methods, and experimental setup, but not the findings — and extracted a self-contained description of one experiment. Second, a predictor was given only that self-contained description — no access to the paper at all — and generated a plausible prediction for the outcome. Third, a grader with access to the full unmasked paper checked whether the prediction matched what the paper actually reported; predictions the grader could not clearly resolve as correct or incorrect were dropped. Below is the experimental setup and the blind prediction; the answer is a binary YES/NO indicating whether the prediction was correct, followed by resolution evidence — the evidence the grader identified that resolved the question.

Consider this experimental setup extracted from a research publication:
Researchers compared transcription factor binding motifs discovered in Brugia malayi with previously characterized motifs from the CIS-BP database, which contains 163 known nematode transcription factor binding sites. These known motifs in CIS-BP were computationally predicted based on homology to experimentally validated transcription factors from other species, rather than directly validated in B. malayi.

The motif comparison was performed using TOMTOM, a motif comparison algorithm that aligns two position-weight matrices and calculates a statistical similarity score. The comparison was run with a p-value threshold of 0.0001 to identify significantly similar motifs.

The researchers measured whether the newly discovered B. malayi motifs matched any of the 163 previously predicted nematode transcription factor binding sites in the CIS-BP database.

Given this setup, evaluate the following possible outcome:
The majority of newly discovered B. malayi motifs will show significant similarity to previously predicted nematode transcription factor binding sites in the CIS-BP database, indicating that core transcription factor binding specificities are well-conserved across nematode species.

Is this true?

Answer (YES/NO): NO